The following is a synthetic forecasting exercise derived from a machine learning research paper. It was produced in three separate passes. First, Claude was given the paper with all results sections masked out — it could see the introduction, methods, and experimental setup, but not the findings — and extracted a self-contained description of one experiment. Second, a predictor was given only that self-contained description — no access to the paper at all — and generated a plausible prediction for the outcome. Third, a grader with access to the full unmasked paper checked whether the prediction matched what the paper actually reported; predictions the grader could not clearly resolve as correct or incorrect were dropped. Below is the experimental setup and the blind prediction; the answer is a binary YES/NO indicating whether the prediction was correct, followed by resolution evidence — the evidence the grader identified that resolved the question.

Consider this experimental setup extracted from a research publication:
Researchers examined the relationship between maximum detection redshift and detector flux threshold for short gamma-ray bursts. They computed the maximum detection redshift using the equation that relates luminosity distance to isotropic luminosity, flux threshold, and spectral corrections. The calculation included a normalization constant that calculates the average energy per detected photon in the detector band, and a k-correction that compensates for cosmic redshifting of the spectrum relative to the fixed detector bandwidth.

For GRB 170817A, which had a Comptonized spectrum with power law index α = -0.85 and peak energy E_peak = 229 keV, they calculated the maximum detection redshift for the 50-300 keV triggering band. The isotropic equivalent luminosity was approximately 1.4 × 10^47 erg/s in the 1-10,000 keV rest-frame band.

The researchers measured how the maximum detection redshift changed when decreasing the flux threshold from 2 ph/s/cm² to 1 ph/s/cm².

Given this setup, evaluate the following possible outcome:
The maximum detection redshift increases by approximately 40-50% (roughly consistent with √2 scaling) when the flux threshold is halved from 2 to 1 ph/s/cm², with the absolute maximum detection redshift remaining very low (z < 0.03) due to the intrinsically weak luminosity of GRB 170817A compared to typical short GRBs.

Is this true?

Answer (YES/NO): YES